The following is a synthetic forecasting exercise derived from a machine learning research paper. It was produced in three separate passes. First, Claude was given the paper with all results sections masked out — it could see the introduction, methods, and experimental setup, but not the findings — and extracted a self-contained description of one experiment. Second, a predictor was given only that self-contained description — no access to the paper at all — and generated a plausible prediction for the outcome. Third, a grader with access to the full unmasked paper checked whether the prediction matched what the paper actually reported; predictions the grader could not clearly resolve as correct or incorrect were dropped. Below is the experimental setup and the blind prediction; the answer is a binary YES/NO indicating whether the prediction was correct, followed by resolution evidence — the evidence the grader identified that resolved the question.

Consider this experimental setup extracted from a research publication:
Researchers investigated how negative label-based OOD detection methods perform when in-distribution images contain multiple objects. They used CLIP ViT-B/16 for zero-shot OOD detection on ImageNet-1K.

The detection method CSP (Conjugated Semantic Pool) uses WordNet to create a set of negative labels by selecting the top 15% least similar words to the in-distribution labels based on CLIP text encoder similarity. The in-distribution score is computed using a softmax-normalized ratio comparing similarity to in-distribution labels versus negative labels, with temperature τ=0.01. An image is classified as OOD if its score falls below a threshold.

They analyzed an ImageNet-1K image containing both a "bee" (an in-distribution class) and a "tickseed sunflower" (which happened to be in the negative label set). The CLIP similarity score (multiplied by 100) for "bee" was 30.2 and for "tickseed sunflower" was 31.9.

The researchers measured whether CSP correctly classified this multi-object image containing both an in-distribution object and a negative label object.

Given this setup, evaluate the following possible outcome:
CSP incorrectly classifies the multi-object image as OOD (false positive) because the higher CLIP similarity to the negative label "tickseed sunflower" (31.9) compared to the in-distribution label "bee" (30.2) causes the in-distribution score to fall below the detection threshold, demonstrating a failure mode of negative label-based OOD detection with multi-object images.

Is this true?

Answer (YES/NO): YES